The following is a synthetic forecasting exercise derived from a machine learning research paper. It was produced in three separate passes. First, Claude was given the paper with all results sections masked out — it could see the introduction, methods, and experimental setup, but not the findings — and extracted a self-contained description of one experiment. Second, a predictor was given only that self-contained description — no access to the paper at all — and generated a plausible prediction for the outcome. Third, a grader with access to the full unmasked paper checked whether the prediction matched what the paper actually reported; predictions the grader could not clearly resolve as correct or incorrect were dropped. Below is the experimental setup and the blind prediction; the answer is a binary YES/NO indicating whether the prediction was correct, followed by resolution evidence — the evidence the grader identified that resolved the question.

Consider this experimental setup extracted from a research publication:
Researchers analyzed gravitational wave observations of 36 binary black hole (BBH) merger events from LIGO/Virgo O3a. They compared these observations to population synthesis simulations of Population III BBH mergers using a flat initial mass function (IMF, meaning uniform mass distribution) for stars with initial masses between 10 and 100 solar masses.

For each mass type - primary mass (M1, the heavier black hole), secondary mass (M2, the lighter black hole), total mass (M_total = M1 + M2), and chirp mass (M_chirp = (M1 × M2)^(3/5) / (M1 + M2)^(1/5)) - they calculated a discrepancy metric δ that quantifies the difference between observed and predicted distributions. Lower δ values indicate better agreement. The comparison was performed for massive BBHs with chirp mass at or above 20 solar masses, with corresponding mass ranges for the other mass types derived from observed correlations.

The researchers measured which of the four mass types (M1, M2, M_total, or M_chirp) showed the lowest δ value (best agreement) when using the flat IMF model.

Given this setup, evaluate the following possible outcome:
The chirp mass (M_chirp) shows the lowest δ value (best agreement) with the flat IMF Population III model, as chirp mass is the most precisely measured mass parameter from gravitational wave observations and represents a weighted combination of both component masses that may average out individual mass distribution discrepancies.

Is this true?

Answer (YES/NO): NO